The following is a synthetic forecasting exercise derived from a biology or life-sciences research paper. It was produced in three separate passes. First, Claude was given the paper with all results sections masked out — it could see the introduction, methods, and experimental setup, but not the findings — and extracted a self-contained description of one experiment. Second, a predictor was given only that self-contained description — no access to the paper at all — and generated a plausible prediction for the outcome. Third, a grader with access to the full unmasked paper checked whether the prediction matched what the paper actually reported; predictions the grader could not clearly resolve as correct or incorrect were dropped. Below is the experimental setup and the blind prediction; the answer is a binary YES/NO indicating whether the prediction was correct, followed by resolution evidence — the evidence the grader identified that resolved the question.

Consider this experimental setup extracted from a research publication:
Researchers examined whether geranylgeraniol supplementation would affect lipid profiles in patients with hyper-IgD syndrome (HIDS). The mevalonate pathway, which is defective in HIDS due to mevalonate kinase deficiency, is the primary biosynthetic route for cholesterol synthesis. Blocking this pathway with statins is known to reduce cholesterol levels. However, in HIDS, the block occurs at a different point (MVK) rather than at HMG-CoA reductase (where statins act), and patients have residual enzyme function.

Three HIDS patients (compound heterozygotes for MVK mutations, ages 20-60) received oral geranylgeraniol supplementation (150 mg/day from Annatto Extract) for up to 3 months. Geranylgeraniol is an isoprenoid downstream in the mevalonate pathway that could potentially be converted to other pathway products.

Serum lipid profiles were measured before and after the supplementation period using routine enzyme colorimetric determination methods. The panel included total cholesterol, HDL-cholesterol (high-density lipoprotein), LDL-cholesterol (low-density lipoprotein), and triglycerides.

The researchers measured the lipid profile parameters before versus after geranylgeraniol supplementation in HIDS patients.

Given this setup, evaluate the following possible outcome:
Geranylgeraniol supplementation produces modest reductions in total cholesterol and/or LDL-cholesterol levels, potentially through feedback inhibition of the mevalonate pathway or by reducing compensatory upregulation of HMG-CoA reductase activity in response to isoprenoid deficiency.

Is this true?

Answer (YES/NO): NO